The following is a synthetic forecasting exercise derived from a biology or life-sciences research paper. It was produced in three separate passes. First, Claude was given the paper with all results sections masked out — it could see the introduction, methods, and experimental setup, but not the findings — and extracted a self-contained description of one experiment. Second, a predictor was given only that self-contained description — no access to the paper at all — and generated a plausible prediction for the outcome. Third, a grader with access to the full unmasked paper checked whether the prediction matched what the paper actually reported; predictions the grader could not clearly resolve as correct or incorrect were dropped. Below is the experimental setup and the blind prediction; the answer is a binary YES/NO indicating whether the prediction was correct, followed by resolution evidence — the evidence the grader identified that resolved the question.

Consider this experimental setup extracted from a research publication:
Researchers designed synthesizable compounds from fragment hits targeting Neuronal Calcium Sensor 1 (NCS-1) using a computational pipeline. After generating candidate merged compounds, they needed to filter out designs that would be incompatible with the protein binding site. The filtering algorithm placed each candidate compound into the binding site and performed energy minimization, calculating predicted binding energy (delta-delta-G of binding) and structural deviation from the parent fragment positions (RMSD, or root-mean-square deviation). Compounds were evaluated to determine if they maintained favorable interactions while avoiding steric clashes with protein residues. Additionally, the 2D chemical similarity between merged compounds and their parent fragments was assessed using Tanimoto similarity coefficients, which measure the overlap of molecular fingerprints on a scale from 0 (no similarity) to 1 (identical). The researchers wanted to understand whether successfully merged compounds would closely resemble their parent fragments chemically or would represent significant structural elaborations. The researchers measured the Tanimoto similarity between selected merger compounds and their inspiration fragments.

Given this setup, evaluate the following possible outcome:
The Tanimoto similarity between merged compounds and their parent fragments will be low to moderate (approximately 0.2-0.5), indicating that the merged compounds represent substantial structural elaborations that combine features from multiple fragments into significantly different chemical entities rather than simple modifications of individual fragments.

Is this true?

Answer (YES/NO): YES